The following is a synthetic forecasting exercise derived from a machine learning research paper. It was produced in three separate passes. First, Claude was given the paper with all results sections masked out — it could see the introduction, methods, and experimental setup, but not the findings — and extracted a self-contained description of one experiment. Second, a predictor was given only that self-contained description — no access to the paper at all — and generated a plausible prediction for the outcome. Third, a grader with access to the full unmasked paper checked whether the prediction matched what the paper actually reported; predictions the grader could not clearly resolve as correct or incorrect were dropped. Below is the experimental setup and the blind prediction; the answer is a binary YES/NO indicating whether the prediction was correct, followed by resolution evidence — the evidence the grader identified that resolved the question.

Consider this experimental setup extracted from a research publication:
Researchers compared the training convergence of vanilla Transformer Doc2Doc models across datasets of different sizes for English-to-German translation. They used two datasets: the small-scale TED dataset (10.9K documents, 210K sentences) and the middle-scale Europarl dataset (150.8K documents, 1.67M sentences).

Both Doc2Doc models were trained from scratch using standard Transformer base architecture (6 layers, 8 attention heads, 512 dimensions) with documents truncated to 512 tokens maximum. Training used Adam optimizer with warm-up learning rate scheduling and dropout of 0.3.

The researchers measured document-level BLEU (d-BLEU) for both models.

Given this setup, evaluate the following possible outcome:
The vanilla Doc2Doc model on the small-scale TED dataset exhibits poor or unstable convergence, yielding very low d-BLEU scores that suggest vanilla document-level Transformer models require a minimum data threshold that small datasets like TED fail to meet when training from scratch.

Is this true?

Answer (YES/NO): YES